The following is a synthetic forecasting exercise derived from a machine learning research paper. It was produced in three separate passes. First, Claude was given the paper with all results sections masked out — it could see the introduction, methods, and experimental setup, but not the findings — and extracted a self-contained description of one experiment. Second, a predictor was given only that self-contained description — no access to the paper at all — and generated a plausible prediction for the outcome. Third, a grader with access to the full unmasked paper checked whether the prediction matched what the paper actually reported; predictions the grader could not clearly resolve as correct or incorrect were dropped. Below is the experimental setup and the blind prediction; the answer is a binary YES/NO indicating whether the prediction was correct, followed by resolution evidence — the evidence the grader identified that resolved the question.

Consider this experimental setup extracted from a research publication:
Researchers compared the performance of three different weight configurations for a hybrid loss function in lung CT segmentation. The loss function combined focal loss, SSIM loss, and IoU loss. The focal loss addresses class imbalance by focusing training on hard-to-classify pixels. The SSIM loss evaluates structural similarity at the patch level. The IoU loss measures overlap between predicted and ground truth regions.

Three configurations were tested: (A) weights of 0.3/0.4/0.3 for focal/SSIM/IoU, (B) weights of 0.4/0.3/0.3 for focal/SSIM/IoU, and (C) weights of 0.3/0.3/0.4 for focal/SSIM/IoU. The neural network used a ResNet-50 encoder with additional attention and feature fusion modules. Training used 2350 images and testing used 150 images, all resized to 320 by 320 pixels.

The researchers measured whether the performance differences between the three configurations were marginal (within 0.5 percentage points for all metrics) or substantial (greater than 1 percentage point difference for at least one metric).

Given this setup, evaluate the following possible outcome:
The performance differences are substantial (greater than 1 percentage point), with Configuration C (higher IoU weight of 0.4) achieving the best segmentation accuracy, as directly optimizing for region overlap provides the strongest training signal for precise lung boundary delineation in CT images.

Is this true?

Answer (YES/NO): NO